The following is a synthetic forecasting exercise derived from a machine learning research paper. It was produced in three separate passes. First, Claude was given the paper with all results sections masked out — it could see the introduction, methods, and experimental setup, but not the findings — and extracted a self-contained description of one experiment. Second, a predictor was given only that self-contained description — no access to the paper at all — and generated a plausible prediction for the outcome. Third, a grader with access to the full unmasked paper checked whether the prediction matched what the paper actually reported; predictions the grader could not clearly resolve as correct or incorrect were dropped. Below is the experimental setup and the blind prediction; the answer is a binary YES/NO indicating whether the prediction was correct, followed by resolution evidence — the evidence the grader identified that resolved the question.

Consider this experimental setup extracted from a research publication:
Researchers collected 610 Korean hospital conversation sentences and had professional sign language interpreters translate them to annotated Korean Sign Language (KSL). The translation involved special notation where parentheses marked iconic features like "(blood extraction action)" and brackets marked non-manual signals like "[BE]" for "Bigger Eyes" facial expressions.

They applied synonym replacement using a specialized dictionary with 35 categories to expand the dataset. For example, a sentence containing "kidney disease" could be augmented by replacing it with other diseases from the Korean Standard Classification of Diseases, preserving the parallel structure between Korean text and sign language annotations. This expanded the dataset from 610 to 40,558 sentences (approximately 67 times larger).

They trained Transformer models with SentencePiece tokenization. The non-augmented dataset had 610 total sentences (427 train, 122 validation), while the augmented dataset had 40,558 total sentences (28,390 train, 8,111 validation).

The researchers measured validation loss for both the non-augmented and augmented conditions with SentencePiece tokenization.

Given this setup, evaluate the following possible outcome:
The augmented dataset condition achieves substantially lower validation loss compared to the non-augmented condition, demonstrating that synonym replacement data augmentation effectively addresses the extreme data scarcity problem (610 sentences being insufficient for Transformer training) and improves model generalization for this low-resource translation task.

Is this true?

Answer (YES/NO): YES